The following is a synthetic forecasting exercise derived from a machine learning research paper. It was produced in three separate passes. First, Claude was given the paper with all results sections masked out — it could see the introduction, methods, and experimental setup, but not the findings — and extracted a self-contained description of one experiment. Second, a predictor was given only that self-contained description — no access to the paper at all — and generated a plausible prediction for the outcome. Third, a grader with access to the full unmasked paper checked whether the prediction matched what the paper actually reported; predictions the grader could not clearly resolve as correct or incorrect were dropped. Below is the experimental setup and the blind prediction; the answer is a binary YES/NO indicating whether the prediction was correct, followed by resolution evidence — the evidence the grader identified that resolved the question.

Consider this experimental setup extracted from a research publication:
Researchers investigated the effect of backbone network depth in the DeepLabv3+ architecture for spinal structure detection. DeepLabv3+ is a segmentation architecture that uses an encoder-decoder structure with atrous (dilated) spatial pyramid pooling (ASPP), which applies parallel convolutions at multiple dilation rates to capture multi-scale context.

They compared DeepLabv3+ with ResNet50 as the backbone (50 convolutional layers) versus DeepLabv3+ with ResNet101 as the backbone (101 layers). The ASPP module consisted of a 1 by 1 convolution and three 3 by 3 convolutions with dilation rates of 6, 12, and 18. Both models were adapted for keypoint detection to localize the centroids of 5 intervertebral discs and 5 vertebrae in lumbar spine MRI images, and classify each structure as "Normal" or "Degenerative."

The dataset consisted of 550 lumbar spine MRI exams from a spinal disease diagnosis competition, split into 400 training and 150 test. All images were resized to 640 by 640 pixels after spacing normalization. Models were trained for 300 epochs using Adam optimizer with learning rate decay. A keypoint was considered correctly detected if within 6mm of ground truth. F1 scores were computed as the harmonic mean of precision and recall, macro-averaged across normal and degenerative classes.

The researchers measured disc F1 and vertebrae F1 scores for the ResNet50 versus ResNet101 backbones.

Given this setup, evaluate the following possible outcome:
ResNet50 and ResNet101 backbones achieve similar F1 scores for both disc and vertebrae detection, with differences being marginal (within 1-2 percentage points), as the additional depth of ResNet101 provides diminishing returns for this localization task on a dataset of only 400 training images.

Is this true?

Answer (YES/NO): YES